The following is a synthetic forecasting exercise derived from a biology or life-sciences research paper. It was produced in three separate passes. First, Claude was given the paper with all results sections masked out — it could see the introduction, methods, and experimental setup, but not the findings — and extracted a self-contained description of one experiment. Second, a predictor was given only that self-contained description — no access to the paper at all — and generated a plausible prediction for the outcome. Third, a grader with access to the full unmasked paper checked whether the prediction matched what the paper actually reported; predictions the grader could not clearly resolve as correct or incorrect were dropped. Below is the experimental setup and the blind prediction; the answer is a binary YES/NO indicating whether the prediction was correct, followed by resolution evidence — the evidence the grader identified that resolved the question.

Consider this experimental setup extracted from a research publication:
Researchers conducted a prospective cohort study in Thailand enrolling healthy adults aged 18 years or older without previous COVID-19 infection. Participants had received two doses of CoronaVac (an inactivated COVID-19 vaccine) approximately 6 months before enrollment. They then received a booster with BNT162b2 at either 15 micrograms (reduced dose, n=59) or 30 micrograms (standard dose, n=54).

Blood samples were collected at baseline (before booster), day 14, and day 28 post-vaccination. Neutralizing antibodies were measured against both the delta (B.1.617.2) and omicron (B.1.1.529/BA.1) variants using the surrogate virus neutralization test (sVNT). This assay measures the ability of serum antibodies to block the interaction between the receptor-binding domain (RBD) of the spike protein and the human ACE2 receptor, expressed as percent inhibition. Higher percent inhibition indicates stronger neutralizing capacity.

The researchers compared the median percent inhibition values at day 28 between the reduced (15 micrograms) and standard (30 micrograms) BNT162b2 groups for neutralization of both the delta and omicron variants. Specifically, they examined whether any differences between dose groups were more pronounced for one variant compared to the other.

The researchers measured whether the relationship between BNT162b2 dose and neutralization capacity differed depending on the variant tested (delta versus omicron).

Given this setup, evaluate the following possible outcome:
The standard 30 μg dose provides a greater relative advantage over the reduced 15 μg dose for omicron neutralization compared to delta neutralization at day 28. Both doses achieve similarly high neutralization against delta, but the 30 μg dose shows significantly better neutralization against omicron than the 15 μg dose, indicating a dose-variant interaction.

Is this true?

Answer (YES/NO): NO